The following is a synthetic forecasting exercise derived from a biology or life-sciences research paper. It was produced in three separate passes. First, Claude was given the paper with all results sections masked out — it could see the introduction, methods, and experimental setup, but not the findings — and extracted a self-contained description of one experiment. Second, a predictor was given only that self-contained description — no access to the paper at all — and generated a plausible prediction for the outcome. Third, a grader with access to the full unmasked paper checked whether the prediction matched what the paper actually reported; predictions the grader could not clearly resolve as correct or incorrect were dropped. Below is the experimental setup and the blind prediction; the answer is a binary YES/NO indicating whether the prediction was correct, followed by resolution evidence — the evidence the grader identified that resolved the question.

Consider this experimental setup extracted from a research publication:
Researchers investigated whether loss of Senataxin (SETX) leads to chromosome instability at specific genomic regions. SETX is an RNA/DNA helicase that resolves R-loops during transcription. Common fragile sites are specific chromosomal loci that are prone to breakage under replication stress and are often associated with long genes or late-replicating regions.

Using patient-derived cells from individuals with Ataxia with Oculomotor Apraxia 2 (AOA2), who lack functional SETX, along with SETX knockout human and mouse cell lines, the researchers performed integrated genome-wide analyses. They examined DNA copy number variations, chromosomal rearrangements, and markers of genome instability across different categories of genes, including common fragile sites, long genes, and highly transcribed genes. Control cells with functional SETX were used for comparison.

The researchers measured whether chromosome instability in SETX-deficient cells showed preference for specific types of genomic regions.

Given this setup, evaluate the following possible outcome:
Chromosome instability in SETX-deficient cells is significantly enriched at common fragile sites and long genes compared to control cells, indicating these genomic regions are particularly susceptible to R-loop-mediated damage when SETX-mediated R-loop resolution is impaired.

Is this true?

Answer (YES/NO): NO